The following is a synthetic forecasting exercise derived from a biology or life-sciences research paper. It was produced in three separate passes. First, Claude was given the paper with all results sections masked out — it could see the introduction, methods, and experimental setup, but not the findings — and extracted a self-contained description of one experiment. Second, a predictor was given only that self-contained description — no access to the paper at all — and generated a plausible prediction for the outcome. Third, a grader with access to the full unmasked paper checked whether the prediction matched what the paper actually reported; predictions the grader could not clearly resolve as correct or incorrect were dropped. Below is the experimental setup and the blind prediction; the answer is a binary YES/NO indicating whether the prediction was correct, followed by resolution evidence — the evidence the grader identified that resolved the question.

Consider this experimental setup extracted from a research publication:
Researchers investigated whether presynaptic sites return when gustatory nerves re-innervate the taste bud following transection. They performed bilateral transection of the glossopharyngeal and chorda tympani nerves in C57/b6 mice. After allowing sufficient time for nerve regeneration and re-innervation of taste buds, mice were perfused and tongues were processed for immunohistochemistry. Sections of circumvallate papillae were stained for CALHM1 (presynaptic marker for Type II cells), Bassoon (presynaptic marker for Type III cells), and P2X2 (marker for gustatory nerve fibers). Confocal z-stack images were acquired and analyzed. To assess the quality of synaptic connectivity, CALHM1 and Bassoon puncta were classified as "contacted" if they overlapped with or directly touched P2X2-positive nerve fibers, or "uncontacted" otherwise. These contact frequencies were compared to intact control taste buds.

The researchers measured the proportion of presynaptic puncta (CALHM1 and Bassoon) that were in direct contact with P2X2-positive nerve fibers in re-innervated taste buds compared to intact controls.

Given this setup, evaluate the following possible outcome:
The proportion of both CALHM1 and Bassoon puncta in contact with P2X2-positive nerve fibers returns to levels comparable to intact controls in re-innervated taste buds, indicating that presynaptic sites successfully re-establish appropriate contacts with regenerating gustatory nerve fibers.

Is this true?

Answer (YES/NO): NO